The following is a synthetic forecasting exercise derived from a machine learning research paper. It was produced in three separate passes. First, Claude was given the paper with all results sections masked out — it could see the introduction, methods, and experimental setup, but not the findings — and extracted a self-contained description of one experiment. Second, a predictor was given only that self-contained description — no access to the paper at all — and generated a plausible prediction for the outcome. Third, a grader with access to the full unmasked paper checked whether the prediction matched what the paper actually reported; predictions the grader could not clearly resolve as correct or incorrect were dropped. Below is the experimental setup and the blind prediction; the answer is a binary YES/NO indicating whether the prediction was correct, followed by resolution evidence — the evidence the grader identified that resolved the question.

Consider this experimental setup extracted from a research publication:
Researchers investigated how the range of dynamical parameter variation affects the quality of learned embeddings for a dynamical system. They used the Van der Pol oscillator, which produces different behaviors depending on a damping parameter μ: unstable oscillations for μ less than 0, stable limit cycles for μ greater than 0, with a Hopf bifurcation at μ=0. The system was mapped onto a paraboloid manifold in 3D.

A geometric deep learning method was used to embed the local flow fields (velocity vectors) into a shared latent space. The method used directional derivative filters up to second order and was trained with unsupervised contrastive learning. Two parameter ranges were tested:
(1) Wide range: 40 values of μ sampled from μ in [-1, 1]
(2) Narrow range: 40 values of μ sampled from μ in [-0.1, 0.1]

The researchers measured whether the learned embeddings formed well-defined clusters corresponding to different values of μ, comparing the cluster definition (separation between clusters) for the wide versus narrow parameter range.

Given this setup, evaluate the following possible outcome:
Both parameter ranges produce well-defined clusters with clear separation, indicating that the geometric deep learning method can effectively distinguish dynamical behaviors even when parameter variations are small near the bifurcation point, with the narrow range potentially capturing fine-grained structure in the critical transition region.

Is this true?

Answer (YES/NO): NO